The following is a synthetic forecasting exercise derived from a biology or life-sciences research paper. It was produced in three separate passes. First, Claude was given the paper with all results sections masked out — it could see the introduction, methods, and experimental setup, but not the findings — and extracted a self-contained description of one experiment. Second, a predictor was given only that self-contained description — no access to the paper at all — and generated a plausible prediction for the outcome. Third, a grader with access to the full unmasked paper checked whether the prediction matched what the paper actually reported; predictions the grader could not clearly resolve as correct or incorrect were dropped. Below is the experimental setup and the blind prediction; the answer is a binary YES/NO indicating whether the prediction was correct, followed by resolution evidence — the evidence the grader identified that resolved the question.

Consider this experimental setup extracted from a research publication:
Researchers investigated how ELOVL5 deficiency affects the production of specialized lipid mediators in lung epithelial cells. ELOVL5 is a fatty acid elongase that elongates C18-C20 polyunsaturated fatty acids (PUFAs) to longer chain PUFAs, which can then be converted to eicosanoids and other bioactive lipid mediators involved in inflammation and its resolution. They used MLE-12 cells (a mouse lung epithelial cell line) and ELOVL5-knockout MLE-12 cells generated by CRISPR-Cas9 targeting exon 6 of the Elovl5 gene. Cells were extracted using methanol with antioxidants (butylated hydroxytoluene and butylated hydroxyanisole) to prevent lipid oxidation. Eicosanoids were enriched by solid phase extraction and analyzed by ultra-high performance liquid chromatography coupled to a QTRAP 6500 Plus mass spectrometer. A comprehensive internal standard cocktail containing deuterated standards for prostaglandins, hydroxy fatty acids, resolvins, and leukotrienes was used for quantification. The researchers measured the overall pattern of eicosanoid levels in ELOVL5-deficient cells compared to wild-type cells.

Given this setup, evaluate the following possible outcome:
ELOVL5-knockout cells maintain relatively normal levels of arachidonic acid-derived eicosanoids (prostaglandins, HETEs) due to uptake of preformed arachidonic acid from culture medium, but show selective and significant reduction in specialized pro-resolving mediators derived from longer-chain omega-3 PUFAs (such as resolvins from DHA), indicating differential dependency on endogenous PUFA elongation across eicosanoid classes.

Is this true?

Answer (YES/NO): NO